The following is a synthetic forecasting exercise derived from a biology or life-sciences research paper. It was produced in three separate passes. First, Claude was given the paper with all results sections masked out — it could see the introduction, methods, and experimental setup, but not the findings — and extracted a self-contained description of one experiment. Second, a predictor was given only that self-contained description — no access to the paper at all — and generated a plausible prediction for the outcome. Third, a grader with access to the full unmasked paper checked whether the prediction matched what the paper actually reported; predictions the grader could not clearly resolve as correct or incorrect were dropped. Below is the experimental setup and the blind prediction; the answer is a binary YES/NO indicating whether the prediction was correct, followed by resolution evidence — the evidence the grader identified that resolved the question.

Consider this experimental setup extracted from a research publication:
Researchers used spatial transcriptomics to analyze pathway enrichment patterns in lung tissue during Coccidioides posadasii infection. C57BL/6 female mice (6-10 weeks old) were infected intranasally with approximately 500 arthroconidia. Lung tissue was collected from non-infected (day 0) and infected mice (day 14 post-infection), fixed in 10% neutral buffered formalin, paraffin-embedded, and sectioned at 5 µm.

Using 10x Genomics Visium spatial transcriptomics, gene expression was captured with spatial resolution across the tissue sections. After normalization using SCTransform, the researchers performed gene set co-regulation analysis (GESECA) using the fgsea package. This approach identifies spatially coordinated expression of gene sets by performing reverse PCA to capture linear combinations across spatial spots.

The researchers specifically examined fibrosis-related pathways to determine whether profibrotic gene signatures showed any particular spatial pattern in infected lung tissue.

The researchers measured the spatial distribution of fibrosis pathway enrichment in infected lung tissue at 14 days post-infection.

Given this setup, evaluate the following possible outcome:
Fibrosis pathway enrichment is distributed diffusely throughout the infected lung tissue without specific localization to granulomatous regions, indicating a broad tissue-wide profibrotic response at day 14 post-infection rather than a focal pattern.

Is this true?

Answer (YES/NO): NO